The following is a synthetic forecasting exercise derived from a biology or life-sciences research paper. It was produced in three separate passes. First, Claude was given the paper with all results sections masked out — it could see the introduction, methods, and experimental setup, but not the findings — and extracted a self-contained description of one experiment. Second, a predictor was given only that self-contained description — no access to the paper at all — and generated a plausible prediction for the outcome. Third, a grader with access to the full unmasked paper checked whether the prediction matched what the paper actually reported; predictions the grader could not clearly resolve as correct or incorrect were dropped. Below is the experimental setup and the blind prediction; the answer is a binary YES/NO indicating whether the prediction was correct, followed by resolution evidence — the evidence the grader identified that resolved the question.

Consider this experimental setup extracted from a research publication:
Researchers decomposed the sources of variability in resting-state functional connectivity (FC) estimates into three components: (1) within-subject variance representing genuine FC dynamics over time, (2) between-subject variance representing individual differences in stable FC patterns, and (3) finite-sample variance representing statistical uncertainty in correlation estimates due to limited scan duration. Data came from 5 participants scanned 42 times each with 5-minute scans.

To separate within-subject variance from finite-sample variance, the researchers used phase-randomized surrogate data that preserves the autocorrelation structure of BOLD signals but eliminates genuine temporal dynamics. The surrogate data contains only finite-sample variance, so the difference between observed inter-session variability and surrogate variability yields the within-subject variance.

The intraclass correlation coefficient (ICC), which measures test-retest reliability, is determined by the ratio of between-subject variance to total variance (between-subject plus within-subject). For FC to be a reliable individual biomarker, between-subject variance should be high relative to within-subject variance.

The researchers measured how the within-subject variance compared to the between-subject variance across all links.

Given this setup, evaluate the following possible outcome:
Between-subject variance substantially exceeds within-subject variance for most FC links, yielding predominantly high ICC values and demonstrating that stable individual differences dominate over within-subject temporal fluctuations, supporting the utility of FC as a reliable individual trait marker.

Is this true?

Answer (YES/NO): NO